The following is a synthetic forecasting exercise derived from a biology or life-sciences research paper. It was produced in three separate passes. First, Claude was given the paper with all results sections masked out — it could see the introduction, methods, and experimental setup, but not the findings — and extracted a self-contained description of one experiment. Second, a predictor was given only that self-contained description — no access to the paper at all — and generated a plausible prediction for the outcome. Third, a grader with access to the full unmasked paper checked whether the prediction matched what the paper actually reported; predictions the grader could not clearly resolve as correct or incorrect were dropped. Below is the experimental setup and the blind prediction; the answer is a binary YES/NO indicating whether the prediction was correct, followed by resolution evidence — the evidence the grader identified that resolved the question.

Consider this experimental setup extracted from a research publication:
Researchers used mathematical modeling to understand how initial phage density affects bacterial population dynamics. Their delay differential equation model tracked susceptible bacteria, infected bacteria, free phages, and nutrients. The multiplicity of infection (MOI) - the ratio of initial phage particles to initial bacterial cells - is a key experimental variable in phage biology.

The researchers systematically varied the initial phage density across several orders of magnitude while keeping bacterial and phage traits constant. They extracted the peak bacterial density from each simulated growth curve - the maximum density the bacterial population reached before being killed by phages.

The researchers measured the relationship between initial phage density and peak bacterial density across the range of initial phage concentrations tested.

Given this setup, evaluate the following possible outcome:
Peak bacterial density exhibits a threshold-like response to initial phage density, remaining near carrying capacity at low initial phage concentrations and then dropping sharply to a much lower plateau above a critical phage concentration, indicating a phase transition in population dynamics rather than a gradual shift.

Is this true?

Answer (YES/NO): NO